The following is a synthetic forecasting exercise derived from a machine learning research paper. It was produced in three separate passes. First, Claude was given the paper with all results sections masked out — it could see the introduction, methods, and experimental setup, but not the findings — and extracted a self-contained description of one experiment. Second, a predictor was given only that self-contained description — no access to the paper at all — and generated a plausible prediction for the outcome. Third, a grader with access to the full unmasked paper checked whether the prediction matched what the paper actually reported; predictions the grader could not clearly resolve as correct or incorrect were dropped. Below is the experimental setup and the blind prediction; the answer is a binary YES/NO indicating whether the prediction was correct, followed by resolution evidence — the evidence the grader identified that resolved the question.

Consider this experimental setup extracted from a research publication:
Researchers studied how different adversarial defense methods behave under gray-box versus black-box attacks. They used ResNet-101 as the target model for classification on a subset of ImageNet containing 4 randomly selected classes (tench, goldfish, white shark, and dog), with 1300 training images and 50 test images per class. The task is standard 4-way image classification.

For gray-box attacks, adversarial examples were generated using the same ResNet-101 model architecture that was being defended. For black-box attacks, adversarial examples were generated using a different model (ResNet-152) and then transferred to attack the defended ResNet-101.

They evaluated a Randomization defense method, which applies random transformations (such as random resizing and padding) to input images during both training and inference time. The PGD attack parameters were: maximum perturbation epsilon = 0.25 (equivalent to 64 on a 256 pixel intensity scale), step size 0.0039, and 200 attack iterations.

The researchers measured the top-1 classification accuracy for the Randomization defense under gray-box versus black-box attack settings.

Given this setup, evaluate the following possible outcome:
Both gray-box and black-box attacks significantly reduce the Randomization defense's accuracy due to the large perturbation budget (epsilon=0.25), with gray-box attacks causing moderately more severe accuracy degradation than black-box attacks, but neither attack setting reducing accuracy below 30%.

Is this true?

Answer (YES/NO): NO